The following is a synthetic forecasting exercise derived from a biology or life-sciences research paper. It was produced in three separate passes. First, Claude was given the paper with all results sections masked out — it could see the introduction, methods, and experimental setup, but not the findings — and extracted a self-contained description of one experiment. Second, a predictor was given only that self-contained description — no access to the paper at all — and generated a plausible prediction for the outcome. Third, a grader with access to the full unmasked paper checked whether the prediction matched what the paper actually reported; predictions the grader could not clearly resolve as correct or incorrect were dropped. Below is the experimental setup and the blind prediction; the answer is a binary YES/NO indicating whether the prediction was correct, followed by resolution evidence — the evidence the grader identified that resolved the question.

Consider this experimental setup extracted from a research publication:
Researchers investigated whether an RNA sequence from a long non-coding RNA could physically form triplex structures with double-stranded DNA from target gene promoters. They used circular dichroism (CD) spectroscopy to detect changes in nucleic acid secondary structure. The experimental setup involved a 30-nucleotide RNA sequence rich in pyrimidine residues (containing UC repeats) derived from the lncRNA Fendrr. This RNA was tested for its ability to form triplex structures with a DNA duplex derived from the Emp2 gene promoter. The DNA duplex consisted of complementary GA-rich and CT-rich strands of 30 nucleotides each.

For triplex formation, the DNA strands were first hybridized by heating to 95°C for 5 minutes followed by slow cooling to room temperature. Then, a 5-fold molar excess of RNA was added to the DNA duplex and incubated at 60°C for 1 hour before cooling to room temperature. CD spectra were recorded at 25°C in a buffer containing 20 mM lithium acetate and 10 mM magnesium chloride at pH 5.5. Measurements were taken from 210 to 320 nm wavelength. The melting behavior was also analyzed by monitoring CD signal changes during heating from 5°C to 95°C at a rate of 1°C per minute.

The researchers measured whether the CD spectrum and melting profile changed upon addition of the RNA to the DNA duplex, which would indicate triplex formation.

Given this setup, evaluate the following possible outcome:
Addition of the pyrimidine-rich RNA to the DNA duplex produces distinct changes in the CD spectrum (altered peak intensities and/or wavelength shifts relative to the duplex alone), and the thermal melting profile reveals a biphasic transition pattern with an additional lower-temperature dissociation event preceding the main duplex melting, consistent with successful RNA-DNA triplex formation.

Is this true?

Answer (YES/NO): YES